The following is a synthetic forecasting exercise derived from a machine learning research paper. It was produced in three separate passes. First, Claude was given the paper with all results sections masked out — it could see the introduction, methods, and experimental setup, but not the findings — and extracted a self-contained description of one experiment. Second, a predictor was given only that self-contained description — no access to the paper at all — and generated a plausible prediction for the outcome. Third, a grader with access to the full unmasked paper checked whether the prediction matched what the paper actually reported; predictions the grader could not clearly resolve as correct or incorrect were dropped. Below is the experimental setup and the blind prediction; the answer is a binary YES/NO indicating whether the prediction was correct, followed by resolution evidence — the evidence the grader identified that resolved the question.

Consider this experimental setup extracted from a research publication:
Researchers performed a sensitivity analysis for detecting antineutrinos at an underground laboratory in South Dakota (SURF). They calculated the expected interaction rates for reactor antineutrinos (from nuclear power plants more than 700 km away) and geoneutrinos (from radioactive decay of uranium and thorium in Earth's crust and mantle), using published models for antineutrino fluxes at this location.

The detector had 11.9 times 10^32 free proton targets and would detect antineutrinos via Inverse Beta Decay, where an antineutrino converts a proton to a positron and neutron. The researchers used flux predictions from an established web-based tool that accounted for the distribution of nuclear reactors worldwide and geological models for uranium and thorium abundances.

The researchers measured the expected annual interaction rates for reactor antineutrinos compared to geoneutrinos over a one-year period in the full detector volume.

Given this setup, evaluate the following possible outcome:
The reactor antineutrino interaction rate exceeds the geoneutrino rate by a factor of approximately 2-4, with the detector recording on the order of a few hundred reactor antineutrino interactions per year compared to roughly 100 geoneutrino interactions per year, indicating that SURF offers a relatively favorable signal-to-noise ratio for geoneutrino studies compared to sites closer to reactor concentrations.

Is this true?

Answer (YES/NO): NO